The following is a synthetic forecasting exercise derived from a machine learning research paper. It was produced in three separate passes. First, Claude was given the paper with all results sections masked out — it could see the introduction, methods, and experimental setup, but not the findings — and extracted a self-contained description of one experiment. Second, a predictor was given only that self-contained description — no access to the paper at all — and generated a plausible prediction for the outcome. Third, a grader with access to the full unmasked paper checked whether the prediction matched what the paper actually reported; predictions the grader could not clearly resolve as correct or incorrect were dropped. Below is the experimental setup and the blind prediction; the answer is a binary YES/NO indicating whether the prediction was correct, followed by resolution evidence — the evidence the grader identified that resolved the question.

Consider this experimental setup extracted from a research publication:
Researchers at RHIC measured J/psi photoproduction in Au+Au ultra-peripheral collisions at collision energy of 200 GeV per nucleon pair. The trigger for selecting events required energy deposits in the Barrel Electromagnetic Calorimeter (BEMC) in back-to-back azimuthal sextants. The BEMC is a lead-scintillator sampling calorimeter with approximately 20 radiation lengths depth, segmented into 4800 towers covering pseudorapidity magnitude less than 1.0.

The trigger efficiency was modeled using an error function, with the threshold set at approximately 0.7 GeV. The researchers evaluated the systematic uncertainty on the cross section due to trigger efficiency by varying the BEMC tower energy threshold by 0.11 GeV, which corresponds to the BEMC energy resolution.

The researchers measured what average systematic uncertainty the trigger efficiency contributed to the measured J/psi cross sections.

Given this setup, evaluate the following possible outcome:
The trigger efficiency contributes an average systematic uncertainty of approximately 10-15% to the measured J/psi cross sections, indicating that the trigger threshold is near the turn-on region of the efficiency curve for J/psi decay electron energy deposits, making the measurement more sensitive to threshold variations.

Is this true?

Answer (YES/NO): NO